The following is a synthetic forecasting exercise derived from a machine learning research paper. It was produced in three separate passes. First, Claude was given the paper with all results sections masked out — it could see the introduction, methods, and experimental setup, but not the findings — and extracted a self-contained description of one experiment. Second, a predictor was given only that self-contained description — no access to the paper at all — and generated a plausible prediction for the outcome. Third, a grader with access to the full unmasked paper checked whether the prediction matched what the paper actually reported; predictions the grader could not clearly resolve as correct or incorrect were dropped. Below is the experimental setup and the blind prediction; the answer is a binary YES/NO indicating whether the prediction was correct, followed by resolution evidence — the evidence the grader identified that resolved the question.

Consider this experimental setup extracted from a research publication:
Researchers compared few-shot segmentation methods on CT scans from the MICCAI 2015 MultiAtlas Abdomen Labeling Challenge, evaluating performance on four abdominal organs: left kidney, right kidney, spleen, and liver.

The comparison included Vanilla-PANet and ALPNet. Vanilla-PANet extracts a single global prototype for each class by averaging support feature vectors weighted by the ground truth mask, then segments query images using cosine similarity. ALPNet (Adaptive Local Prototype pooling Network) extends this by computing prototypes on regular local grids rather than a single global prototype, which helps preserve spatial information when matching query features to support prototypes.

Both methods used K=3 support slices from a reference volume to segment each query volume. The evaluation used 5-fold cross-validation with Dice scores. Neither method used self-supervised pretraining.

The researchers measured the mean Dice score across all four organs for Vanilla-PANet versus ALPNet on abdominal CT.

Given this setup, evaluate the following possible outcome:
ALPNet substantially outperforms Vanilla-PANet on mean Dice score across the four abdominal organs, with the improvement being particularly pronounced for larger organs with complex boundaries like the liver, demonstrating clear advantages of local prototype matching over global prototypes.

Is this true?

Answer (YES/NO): YES